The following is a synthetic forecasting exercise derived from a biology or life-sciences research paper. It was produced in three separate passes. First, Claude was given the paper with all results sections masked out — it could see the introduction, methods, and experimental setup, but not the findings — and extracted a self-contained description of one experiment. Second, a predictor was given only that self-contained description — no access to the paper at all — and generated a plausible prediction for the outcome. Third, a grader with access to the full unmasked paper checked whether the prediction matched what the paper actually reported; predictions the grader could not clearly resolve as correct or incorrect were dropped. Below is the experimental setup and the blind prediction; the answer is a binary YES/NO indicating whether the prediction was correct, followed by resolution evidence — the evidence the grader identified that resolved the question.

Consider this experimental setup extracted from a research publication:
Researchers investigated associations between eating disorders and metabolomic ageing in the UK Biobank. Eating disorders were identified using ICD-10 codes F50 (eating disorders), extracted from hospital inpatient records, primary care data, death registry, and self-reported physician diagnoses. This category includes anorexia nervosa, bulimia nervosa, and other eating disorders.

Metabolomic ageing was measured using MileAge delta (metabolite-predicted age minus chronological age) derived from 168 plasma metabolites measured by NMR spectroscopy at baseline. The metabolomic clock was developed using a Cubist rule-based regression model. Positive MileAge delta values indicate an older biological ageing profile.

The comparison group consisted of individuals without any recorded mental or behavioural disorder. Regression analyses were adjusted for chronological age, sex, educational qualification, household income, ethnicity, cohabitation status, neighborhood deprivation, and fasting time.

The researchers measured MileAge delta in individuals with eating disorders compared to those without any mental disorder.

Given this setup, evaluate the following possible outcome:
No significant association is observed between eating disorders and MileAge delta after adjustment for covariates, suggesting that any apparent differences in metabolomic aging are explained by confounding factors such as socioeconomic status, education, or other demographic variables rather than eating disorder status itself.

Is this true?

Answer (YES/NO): NO